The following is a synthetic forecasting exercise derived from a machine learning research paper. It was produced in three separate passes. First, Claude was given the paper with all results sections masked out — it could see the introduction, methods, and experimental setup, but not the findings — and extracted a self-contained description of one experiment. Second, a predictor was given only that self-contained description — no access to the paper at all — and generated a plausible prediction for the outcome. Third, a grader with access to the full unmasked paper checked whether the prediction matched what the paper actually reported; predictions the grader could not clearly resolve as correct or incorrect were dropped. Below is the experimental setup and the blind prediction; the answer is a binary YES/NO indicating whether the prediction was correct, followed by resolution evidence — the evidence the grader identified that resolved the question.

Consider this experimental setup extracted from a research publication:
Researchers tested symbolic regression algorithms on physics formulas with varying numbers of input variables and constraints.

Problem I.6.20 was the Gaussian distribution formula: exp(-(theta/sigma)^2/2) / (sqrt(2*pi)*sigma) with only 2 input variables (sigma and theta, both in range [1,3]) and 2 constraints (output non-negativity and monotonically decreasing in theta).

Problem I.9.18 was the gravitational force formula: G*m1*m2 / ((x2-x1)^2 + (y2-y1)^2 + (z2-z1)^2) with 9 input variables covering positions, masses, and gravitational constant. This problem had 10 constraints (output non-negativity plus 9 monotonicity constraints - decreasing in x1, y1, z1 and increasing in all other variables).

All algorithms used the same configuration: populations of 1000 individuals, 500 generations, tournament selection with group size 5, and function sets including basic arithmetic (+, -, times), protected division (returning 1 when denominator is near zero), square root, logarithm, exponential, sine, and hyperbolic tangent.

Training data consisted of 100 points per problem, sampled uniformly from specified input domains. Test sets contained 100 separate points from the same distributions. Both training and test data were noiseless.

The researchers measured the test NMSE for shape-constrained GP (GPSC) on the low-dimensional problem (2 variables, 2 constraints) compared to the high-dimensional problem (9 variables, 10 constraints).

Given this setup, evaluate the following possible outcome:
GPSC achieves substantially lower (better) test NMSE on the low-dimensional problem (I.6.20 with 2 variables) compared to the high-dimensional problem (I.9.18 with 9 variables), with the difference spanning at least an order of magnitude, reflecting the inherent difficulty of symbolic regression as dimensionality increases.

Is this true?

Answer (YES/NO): NO